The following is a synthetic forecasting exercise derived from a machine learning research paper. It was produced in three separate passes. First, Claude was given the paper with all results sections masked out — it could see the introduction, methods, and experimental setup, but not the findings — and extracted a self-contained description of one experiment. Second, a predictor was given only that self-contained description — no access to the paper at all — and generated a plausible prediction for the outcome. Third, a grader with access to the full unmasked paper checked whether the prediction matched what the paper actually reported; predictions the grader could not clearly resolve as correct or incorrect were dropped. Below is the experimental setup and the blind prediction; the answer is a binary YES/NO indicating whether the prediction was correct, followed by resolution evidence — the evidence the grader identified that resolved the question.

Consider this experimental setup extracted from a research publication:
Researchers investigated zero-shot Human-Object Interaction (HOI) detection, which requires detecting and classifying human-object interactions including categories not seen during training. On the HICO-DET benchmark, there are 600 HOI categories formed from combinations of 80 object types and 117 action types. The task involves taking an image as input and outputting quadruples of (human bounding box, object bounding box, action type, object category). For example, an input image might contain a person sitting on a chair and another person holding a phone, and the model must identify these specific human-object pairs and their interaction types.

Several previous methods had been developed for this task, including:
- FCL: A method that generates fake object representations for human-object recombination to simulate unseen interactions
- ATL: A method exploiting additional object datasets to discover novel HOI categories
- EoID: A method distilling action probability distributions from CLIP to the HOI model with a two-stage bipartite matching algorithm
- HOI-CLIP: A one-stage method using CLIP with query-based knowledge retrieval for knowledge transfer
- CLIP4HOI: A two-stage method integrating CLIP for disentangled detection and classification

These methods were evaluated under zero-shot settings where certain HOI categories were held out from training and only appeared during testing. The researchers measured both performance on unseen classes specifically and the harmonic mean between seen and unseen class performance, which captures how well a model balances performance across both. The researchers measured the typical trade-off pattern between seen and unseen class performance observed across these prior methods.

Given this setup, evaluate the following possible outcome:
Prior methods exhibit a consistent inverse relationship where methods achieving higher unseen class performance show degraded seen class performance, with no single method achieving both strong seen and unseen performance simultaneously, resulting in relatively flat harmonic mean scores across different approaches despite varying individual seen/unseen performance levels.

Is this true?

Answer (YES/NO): NO